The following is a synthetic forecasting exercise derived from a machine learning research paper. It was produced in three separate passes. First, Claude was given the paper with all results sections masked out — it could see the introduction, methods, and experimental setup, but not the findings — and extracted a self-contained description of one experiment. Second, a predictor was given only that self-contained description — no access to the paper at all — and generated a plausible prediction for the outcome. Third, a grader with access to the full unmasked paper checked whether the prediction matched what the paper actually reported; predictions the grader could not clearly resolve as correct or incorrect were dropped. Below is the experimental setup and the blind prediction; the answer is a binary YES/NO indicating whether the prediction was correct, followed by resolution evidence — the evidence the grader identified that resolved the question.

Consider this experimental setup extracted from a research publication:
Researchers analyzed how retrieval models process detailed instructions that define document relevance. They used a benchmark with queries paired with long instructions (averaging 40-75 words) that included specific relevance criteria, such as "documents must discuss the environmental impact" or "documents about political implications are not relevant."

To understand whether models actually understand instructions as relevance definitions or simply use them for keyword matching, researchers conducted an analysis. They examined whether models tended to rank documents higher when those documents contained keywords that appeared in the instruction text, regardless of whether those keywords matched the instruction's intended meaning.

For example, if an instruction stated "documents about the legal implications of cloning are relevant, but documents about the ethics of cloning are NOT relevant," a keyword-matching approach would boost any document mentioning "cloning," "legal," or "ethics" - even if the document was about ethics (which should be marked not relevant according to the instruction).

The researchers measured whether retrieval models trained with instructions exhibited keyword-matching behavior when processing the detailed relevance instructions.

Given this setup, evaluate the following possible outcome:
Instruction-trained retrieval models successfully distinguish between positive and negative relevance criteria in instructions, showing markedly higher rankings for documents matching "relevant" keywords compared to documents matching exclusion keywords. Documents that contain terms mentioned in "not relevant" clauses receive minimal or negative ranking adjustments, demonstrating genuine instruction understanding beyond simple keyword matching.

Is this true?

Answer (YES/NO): NO